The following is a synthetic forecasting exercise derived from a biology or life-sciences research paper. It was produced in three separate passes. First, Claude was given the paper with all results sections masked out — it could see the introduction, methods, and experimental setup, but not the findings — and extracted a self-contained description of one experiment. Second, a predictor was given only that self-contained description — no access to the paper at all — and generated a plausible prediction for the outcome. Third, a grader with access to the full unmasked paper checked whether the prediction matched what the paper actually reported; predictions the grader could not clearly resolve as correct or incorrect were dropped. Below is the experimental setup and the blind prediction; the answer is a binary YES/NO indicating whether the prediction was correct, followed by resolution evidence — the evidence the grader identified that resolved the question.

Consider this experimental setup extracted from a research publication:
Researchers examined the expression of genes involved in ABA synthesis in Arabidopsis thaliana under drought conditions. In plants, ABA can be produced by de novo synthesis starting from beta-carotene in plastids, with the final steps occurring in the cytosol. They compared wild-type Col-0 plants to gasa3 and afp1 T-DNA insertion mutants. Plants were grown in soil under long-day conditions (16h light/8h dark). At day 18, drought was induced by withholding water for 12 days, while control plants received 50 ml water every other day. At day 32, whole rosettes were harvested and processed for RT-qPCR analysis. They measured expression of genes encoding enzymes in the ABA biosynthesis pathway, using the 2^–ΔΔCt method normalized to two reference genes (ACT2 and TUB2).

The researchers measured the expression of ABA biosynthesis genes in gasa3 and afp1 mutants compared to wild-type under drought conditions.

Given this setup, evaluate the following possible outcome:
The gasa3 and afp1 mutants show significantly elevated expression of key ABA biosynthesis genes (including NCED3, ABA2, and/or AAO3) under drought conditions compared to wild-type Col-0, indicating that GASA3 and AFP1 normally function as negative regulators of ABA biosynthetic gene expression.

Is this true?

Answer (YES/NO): NO